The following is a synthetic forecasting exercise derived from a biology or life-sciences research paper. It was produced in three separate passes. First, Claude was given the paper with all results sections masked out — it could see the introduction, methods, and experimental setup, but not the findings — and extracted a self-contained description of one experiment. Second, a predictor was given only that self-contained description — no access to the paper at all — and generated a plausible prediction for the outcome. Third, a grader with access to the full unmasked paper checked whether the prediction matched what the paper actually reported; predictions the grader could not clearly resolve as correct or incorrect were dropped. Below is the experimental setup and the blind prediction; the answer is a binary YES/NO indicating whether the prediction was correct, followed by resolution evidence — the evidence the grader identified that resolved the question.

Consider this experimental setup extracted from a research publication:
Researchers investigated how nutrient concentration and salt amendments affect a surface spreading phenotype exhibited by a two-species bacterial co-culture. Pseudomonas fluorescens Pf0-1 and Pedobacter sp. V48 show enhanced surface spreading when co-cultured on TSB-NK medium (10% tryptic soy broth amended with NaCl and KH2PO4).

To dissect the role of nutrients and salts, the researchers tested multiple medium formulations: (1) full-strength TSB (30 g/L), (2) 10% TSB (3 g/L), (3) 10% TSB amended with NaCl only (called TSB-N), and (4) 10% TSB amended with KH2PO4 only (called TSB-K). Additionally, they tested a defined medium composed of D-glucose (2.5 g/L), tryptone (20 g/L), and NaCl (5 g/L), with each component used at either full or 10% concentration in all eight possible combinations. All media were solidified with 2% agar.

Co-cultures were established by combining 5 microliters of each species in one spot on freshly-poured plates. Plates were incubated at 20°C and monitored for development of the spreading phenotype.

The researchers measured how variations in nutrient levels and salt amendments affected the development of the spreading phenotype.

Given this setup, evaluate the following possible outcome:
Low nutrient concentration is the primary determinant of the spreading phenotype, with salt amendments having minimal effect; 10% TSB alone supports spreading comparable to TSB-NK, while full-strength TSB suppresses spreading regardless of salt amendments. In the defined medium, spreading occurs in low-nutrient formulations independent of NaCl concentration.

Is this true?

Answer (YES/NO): NO